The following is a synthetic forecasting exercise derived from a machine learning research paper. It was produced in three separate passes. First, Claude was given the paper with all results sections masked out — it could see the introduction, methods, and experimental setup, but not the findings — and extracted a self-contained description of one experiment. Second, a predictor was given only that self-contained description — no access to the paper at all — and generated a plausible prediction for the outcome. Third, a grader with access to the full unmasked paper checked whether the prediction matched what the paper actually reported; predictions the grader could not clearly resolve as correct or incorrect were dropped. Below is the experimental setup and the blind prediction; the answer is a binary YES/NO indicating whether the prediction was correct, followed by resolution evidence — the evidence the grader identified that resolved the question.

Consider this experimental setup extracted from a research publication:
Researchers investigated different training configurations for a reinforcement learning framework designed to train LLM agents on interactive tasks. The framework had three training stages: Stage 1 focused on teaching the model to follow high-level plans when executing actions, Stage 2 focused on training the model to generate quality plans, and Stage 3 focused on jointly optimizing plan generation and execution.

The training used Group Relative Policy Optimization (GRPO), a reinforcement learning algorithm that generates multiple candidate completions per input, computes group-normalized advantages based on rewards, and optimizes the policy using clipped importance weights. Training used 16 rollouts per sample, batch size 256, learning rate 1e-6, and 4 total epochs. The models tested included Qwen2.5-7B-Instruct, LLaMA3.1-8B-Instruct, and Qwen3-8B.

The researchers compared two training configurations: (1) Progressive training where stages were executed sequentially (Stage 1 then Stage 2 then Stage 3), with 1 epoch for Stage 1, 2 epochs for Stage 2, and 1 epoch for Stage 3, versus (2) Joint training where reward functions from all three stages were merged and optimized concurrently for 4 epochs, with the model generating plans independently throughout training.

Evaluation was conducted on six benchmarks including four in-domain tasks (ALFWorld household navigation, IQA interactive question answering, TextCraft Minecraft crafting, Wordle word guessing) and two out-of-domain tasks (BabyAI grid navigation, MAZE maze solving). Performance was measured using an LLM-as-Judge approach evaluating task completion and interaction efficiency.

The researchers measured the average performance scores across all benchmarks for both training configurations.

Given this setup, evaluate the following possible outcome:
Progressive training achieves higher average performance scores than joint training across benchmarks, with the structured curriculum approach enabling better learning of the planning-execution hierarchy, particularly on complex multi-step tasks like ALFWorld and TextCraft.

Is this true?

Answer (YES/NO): NO